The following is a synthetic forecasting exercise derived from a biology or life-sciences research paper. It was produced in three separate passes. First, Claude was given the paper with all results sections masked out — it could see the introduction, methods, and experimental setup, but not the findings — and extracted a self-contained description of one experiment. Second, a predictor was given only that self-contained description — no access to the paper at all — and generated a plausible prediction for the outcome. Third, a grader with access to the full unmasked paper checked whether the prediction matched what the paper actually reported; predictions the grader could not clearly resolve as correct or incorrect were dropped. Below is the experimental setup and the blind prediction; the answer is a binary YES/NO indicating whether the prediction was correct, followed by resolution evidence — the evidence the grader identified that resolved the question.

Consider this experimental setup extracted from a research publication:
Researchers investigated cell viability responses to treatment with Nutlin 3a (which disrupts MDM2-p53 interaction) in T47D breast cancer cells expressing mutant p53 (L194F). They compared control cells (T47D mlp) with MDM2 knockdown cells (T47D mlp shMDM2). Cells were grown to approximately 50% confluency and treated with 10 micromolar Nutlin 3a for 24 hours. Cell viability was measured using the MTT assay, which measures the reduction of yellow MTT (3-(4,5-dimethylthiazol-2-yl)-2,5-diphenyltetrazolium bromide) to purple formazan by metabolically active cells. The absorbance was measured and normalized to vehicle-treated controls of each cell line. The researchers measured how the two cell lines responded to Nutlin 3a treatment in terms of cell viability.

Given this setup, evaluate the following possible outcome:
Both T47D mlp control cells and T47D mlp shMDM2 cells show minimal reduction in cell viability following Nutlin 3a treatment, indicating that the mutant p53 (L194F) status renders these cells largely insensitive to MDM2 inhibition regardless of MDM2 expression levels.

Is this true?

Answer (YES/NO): YES